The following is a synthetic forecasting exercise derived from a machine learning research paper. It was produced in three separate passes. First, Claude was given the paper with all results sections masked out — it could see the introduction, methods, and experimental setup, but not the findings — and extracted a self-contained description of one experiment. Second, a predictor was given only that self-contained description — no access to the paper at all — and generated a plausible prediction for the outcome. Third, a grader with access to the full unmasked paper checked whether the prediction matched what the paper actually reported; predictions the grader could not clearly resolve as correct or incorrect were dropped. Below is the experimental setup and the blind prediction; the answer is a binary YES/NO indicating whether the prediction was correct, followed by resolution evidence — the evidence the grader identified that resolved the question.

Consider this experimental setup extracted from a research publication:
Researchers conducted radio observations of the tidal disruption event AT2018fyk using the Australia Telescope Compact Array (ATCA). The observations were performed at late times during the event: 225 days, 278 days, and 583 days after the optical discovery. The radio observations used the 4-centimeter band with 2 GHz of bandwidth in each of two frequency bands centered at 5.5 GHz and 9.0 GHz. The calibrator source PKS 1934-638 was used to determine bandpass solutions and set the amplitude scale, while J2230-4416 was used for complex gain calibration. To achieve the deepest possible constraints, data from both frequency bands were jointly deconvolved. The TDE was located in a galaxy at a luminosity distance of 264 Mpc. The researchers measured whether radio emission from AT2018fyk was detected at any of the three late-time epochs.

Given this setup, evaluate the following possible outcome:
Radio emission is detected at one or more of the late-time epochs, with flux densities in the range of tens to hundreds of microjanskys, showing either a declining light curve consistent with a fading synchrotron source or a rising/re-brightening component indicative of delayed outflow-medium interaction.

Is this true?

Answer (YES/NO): NO